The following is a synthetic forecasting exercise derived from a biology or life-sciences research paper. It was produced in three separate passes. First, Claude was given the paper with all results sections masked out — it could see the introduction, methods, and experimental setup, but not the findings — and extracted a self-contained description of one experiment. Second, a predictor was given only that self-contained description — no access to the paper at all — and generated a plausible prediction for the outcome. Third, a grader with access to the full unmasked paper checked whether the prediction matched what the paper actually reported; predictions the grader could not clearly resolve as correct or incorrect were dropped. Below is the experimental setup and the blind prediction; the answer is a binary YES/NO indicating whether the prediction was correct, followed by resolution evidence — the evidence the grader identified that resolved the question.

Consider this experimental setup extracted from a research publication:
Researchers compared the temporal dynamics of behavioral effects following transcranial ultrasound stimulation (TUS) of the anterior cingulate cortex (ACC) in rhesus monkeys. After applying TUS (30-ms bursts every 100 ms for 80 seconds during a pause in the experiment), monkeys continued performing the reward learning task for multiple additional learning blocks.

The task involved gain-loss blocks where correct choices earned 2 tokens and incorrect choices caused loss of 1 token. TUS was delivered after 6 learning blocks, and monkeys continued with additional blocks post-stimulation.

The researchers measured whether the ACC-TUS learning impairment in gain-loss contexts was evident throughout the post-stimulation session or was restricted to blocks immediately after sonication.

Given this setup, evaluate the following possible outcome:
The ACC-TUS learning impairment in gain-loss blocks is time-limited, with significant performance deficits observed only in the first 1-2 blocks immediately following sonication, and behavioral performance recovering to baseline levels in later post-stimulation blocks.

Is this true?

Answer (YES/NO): NO